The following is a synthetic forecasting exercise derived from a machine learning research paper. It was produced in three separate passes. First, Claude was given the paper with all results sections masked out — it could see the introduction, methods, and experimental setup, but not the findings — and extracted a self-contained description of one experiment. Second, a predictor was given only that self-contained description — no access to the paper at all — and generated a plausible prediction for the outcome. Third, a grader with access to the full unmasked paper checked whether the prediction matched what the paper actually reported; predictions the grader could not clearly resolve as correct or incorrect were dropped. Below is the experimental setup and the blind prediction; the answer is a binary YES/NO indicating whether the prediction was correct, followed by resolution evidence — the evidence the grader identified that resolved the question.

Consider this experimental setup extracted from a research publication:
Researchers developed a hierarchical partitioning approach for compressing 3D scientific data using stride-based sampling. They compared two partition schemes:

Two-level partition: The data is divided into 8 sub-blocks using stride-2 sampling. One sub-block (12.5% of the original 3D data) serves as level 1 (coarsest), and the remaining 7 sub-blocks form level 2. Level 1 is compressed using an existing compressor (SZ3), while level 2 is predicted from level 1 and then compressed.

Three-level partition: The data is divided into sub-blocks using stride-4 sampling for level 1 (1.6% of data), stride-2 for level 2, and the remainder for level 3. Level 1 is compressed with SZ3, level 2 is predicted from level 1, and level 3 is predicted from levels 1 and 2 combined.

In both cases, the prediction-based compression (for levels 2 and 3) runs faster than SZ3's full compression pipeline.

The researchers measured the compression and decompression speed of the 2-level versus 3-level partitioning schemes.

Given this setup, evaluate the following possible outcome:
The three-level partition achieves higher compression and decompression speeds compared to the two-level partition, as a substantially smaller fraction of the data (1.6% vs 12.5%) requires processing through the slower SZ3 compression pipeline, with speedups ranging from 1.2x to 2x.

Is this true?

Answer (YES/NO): NO